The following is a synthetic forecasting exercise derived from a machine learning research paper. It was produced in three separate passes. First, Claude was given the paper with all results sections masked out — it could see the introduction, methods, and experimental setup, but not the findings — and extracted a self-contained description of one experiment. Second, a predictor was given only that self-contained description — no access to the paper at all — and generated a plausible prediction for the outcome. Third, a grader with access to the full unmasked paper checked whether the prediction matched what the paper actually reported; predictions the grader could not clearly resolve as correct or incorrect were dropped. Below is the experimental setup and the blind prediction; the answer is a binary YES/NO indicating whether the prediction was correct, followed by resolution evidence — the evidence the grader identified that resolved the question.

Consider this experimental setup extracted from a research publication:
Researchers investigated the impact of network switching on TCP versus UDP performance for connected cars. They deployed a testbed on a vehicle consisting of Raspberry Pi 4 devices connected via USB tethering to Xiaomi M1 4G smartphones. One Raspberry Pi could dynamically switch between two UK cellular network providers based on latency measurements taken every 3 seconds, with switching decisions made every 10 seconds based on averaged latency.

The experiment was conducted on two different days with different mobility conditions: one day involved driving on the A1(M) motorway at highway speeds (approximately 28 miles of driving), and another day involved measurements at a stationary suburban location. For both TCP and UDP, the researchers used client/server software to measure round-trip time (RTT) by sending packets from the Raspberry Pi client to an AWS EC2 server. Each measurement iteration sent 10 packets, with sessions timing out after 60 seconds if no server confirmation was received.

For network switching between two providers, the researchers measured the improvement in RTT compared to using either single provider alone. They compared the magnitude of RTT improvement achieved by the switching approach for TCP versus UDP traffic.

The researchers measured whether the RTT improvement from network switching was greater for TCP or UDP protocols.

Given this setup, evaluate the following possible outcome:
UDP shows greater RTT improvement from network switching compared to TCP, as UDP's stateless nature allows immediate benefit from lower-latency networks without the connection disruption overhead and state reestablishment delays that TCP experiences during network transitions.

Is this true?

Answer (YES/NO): YES